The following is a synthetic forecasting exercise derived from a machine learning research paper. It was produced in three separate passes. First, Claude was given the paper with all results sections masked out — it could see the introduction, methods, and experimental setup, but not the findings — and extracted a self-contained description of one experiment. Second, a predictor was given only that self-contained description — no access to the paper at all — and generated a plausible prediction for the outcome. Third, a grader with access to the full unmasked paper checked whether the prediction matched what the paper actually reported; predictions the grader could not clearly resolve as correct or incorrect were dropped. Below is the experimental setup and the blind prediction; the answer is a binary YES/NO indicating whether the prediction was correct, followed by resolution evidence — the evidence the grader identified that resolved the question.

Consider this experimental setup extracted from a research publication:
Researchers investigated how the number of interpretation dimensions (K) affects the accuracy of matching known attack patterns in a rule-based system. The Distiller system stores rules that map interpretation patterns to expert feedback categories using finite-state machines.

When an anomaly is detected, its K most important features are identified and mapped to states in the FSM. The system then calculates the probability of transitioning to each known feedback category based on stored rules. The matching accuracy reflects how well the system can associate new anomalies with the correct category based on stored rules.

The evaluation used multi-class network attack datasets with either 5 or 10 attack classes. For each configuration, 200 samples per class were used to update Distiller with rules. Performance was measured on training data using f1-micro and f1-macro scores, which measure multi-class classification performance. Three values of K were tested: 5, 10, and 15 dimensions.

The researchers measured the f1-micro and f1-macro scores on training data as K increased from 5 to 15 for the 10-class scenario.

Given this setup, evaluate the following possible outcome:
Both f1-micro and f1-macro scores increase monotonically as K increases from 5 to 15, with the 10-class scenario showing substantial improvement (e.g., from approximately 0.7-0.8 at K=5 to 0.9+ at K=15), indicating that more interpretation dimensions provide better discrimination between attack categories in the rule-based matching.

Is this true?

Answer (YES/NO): NO